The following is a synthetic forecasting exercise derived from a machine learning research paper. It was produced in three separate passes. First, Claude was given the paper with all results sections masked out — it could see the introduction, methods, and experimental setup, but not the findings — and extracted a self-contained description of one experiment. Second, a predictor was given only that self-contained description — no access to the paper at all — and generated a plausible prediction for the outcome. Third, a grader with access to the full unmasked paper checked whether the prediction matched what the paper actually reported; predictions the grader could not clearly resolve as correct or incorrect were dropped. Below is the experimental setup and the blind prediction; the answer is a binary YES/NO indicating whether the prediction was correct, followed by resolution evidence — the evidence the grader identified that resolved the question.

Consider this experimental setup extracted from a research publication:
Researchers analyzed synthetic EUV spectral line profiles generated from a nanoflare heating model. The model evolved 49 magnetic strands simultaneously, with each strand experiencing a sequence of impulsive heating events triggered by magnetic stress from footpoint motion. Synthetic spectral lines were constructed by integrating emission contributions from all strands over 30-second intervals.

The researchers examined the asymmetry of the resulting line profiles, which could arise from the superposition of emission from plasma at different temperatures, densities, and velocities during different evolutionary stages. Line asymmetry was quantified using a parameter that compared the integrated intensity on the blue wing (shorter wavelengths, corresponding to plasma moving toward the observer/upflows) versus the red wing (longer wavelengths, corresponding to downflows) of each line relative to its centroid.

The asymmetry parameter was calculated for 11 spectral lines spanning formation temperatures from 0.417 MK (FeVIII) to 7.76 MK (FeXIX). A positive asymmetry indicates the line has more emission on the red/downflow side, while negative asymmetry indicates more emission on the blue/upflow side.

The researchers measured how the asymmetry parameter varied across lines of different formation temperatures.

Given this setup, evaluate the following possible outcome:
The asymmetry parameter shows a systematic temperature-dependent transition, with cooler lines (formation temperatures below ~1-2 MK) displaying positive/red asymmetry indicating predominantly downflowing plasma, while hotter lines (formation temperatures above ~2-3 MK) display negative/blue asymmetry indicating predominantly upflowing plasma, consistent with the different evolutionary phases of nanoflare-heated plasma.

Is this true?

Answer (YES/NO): YES